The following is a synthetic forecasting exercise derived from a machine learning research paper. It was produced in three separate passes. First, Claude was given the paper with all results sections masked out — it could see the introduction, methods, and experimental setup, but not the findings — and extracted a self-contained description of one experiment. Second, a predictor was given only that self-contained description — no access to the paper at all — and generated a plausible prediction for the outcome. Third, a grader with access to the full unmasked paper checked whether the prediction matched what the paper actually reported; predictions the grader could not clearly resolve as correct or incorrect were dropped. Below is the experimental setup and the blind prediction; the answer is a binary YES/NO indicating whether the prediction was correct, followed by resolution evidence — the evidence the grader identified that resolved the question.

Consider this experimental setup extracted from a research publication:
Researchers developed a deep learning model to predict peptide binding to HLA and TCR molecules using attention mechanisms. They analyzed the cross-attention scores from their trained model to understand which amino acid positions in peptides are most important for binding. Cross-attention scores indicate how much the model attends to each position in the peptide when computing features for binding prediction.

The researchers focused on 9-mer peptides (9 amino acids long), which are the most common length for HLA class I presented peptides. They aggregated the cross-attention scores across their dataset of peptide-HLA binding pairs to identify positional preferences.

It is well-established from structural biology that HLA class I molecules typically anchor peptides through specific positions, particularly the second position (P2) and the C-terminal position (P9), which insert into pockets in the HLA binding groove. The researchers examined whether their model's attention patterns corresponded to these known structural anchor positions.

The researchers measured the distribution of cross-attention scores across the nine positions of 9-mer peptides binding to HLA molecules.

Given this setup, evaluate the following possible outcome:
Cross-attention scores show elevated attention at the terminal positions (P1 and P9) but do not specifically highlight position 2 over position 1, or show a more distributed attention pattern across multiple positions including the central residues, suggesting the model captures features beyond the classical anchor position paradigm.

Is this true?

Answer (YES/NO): NO